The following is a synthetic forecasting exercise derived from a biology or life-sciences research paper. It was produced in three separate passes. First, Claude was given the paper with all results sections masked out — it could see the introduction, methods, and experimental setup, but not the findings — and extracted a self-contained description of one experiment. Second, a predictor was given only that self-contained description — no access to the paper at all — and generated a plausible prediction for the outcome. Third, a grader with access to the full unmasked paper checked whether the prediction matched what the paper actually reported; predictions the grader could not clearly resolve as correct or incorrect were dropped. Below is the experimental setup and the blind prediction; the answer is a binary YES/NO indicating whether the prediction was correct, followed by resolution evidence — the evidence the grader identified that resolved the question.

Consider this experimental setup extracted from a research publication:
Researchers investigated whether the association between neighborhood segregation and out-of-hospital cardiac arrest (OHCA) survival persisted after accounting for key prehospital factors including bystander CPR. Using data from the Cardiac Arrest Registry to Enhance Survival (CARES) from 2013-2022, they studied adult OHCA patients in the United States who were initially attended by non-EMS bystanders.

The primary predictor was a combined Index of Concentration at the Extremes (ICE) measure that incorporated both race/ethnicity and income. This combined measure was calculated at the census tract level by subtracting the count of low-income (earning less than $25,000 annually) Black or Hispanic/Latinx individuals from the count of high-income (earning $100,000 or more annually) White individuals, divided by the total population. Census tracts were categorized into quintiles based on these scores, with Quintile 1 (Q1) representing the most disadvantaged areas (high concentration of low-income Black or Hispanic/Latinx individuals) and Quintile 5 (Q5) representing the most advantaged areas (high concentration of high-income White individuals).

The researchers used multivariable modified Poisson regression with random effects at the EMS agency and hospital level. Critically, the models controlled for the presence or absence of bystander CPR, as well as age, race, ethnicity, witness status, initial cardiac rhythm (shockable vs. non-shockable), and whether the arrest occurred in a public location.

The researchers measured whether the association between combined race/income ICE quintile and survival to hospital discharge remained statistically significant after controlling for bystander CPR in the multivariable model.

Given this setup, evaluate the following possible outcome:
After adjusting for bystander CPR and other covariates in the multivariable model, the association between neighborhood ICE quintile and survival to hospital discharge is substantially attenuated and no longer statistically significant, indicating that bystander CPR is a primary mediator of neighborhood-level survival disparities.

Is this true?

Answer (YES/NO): NO